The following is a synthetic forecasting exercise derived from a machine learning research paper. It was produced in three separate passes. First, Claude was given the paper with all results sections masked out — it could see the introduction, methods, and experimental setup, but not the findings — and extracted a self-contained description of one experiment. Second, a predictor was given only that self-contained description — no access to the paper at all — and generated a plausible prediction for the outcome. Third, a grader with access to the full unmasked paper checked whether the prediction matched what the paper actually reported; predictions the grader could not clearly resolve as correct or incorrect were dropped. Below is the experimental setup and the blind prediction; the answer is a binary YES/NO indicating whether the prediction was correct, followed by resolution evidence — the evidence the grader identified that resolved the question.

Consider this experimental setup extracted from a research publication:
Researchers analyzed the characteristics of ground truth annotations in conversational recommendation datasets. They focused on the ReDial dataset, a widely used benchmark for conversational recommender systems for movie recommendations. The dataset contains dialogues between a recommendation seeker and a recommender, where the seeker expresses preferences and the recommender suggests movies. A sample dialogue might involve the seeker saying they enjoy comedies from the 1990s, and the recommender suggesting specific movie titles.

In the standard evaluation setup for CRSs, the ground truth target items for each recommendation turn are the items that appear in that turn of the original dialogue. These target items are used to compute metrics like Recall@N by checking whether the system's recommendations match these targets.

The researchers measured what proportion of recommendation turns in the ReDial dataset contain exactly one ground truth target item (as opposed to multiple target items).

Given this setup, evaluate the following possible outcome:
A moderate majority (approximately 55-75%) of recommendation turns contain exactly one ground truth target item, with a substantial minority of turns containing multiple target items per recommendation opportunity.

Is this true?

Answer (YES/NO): NO